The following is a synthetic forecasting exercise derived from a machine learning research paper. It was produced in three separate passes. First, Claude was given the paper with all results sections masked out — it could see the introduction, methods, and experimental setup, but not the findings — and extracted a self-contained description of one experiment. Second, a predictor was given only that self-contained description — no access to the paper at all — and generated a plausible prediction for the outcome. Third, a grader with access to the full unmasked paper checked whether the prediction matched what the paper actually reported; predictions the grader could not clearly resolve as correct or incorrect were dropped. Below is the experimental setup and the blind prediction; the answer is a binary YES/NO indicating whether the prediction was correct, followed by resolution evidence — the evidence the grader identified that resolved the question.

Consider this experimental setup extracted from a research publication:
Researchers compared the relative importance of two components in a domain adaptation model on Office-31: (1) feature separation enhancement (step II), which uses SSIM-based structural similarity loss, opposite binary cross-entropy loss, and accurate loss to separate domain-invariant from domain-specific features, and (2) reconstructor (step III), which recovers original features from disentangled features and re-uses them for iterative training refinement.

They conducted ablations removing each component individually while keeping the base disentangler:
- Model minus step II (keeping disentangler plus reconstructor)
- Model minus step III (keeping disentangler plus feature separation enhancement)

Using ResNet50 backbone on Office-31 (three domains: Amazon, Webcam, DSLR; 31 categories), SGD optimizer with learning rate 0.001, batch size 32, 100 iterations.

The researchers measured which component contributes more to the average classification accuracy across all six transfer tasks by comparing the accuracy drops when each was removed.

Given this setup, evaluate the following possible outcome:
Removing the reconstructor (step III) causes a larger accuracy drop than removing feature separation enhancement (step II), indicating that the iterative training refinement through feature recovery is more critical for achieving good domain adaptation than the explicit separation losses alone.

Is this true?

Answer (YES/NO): NO